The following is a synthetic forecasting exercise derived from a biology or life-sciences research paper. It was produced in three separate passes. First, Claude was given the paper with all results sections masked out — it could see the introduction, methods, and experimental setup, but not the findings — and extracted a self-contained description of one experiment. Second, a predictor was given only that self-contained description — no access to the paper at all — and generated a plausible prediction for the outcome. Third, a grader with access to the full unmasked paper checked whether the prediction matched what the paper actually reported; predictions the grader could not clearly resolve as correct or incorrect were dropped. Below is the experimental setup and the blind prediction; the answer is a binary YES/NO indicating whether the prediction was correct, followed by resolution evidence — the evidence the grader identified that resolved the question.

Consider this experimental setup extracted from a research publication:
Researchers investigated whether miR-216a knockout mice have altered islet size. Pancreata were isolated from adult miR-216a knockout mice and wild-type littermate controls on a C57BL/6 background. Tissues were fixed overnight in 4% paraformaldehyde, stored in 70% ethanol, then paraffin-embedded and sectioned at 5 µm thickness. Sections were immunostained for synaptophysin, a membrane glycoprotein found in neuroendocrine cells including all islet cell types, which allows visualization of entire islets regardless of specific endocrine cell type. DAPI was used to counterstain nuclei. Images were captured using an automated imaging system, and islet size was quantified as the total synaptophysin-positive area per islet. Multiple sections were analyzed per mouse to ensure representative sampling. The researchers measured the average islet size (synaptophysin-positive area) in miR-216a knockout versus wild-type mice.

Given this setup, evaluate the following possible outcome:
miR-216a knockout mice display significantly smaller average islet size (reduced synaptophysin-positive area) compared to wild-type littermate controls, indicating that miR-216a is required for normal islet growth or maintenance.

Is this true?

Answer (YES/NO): YES